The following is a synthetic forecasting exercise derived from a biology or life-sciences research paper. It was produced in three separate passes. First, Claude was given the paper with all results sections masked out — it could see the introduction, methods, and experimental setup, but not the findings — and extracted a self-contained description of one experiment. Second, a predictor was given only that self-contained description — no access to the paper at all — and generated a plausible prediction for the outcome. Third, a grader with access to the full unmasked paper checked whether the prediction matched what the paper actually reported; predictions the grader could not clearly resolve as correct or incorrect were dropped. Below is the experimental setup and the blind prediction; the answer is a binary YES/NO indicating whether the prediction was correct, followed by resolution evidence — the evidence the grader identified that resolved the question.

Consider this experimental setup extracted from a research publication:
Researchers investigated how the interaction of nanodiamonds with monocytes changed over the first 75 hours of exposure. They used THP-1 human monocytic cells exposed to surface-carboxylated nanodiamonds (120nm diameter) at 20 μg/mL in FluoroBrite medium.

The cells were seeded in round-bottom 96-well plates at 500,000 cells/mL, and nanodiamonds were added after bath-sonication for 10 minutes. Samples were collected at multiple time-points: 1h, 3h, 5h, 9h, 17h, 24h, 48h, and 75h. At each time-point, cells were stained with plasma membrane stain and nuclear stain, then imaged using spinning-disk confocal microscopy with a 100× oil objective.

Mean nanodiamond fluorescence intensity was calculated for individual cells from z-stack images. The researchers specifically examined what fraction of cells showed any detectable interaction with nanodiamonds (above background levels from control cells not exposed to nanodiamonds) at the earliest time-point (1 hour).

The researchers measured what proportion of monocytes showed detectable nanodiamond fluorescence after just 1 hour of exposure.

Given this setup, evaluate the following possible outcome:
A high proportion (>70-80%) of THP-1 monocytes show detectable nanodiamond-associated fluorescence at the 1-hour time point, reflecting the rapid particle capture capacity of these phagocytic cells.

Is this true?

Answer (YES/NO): NO